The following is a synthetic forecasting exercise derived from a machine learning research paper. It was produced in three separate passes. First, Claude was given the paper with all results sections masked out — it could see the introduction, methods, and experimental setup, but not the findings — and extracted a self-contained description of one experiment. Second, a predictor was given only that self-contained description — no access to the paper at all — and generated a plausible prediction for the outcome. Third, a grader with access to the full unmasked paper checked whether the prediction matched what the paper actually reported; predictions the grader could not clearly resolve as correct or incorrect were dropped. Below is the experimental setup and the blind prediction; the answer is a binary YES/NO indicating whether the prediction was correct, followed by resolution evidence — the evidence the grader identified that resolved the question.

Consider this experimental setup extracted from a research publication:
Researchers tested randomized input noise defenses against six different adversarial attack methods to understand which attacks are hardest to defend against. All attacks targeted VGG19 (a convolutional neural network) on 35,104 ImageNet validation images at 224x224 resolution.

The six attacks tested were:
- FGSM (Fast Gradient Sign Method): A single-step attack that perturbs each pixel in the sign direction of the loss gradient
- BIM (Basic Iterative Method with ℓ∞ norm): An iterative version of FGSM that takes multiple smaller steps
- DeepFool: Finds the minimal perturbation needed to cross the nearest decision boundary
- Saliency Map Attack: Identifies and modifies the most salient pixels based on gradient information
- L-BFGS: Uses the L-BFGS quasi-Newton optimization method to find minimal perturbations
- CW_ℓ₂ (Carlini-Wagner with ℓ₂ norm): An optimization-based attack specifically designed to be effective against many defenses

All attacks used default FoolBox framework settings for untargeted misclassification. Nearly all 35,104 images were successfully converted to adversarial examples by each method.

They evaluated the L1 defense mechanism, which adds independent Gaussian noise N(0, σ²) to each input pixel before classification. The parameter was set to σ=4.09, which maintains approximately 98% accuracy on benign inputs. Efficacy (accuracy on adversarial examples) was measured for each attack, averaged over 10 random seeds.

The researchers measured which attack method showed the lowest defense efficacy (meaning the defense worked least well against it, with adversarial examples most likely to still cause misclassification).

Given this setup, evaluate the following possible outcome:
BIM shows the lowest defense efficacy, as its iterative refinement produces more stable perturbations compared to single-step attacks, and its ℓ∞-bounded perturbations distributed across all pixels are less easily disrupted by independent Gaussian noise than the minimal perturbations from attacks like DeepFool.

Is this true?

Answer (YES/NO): NO